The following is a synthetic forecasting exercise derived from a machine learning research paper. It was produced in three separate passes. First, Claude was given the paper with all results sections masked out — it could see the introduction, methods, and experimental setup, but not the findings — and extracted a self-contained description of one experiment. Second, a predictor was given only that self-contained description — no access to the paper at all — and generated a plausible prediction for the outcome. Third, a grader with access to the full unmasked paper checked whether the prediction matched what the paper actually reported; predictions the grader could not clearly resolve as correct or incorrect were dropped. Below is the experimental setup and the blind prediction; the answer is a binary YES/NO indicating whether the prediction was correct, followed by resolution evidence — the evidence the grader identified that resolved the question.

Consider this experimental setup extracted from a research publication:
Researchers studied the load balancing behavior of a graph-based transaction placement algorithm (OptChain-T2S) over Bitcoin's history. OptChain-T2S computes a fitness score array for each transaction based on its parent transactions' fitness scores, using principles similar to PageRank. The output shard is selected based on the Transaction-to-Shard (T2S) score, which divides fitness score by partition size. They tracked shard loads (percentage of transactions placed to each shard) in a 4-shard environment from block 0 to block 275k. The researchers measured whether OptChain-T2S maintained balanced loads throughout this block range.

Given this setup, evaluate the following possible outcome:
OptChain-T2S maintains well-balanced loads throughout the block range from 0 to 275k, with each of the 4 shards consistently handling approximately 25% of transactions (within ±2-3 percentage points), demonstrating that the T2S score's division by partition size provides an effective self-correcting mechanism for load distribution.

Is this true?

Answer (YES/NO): NO